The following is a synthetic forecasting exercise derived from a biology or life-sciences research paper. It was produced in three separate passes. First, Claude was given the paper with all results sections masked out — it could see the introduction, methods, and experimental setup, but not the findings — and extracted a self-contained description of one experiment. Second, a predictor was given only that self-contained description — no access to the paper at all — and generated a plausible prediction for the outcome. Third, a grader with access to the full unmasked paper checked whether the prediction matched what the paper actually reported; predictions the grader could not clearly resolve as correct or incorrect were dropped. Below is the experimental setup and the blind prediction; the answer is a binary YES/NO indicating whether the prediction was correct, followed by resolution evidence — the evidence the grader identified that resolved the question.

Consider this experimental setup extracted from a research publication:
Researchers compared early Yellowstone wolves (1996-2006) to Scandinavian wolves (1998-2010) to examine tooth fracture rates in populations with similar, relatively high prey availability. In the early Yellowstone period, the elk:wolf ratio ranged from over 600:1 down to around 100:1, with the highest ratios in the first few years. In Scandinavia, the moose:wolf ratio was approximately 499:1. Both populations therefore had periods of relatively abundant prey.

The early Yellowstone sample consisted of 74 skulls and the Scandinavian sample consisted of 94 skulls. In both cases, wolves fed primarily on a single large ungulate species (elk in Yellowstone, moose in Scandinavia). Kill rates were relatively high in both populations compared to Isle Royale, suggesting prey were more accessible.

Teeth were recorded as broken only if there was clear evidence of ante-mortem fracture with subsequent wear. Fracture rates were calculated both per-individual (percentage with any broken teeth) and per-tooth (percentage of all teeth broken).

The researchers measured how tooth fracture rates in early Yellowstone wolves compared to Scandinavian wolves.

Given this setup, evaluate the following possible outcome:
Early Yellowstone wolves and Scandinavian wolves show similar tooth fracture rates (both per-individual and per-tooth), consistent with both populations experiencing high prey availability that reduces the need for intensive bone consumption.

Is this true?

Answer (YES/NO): YES